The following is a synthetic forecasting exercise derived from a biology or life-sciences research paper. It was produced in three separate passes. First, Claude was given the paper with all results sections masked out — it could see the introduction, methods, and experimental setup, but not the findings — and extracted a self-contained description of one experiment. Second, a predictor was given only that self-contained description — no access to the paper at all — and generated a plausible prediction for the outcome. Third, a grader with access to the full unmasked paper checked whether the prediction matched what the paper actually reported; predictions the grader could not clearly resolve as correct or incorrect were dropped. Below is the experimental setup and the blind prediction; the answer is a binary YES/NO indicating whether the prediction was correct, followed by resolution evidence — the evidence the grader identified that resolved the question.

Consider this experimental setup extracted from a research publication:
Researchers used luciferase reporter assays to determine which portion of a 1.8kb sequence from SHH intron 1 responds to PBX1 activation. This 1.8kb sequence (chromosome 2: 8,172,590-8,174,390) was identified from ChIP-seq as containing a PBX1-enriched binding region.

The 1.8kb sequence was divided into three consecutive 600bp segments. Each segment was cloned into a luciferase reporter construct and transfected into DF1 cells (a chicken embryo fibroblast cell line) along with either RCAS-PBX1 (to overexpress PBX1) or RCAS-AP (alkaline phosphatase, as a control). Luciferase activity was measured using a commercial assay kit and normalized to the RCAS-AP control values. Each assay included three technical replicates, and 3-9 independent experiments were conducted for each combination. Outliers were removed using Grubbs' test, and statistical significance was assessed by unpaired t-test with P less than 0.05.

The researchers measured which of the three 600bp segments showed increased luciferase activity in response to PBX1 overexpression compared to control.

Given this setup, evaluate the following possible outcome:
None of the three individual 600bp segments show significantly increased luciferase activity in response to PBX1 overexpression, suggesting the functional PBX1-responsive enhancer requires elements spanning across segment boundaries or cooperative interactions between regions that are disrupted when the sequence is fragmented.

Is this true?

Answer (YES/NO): NO